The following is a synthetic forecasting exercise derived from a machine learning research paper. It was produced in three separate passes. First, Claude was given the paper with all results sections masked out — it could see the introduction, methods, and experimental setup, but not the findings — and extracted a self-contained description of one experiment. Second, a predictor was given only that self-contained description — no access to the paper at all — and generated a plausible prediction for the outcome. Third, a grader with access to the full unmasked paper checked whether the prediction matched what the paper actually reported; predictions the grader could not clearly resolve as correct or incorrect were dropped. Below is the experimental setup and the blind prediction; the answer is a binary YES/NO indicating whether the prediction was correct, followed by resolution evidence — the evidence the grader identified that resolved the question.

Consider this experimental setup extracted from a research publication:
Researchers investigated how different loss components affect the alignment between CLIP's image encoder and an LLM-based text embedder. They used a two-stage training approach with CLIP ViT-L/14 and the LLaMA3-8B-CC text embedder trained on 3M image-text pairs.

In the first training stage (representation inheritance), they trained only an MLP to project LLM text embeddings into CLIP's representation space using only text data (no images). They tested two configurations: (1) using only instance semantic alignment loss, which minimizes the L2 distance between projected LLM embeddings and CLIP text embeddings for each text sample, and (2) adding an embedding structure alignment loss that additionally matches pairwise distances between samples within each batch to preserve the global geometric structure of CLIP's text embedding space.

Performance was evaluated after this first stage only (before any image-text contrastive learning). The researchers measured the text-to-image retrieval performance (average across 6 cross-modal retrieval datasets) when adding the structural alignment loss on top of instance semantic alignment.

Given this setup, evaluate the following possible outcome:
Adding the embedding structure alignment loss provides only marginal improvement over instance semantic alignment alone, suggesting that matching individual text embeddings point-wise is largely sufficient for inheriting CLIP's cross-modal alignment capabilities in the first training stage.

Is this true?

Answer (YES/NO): NO